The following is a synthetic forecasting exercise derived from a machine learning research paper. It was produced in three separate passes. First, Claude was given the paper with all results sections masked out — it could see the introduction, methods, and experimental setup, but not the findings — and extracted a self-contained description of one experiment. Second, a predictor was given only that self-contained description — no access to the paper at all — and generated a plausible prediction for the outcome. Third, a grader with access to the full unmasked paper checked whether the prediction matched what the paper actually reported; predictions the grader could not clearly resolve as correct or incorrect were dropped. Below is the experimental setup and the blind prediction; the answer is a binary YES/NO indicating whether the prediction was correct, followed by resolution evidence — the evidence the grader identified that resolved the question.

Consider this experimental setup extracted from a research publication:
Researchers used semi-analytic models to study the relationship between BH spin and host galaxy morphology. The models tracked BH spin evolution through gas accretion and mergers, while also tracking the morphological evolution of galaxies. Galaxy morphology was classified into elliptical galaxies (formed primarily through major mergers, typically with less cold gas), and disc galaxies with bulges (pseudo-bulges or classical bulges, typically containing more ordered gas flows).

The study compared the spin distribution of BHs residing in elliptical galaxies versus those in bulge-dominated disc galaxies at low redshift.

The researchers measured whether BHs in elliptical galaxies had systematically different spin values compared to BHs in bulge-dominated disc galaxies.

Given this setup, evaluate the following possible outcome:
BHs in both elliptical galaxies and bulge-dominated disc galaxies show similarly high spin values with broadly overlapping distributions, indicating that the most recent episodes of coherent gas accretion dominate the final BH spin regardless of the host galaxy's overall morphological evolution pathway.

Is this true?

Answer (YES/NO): NO